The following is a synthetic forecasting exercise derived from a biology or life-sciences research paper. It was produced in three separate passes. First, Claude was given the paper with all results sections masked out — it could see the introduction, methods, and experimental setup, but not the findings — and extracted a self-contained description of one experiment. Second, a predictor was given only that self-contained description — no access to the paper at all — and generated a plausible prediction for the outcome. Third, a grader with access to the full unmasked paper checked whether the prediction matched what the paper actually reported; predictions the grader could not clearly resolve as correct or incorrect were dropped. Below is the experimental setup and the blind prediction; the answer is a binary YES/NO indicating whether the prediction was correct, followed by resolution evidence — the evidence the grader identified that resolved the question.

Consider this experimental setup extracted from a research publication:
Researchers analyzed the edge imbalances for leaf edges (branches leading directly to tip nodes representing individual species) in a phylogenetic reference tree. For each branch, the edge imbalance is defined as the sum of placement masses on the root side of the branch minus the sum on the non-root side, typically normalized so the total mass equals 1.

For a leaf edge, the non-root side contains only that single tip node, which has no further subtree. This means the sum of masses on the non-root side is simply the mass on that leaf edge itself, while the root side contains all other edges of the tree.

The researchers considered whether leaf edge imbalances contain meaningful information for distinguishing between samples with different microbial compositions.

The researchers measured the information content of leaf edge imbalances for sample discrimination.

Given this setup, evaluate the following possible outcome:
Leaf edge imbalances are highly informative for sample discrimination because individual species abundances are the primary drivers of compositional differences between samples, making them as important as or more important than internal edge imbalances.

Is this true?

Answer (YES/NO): NO